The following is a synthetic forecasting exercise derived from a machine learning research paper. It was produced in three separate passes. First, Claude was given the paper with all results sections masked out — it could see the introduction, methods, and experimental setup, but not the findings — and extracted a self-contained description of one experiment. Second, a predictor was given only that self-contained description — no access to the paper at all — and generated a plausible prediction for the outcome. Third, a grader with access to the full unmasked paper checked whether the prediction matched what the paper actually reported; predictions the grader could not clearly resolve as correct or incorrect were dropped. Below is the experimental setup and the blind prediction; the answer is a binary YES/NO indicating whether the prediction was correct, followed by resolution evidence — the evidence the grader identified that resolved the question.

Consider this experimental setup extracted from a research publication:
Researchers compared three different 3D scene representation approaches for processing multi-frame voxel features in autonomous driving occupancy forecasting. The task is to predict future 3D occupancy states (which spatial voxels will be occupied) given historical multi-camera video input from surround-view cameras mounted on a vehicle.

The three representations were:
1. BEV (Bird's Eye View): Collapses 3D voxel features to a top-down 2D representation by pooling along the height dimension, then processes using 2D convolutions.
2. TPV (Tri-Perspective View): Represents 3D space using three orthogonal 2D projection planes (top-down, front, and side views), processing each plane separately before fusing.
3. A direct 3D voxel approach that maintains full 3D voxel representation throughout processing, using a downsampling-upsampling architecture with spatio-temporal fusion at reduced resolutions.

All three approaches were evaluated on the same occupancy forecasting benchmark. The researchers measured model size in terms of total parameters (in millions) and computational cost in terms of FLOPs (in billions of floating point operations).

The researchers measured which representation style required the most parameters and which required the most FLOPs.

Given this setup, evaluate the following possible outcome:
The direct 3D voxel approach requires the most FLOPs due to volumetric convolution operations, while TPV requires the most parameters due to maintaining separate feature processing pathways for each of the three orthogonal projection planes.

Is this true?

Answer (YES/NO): YES